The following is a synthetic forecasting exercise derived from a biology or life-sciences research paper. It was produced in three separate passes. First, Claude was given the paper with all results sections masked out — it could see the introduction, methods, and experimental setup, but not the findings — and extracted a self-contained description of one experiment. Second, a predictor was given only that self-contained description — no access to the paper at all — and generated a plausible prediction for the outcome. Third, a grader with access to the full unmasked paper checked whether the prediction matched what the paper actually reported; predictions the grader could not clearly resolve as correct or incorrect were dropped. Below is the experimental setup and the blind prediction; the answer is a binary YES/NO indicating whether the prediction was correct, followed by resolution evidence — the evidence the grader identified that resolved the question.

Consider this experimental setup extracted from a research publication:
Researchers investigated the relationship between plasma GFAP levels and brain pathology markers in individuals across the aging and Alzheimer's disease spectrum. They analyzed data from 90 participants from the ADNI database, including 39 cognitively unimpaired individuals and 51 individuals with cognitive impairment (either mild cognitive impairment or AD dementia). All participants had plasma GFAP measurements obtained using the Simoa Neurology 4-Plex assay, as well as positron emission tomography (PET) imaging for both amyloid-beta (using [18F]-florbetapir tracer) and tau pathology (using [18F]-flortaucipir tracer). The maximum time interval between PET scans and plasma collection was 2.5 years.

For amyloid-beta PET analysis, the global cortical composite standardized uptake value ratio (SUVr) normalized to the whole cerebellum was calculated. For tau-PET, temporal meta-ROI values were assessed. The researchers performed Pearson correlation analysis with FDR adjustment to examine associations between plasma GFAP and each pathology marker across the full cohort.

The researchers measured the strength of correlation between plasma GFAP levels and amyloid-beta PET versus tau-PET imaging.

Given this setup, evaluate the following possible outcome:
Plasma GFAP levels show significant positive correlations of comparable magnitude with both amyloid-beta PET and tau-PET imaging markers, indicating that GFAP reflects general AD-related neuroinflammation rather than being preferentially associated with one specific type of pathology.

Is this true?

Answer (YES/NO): NO